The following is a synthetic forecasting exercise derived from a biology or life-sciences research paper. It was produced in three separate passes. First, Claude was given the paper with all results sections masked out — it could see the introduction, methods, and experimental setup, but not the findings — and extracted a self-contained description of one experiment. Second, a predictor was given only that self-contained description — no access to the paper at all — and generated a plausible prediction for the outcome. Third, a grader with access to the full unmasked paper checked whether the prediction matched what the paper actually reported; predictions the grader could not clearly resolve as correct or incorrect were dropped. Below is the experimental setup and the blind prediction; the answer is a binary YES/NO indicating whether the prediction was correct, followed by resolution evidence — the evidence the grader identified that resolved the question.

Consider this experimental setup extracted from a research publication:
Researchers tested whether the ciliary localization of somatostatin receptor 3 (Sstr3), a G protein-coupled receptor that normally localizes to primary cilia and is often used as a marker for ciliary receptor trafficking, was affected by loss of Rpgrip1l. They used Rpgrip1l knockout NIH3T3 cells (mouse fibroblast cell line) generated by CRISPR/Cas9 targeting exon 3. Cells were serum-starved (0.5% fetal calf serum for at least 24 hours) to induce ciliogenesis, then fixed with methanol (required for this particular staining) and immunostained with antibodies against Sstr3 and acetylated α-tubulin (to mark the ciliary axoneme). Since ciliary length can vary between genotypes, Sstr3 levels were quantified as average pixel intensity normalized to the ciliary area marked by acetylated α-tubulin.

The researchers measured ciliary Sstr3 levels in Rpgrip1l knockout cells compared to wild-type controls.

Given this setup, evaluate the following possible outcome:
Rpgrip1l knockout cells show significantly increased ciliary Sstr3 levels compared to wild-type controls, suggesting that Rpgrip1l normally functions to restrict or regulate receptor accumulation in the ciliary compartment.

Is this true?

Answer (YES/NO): NO